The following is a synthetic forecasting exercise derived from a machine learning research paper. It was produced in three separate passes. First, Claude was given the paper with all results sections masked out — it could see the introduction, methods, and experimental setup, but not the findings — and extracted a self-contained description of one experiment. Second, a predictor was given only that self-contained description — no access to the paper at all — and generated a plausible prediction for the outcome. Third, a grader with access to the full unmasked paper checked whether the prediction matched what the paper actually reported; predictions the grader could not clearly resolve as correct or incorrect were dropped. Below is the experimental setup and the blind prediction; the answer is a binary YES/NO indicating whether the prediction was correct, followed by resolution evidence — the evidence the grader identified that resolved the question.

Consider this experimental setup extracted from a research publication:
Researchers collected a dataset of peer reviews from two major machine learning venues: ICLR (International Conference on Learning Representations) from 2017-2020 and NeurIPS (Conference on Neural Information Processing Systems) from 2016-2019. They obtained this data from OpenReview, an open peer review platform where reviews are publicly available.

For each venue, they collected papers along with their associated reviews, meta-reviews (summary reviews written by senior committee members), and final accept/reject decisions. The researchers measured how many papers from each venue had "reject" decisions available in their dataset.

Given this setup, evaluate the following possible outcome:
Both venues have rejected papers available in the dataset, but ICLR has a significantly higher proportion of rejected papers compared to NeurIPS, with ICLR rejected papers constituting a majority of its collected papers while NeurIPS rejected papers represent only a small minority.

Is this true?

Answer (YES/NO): NO